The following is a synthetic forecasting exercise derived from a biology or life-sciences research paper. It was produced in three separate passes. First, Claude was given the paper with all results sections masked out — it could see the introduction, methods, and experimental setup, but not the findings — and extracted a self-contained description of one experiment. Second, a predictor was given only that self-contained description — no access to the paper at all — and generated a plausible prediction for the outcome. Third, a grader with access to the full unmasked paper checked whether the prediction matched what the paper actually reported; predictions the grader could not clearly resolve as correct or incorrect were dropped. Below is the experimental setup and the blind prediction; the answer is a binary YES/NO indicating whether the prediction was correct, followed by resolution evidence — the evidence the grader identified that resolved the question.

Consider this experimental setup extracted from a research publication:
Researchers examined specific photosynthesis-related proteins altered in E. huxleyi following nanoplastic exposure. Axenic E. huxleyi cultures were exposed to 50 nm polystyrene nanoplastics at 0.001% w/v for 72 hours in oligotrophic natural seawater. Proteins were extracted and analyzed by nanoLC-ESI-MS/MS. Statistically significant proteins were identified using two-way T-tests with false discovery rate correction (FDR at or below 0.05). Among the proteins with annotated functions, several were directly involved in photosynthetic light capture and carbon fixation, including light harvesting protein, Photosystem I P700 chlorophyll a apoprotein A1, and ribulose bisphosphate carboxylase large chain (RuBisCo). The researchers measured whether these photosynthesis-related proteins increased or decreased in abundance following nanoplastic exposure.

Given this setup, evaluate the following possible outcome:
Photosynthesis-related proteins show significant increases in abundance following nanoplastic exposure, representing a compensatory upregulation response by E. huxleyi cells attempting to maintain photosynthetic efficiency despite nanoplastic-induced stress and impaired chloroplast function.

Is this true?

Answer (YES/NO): NO